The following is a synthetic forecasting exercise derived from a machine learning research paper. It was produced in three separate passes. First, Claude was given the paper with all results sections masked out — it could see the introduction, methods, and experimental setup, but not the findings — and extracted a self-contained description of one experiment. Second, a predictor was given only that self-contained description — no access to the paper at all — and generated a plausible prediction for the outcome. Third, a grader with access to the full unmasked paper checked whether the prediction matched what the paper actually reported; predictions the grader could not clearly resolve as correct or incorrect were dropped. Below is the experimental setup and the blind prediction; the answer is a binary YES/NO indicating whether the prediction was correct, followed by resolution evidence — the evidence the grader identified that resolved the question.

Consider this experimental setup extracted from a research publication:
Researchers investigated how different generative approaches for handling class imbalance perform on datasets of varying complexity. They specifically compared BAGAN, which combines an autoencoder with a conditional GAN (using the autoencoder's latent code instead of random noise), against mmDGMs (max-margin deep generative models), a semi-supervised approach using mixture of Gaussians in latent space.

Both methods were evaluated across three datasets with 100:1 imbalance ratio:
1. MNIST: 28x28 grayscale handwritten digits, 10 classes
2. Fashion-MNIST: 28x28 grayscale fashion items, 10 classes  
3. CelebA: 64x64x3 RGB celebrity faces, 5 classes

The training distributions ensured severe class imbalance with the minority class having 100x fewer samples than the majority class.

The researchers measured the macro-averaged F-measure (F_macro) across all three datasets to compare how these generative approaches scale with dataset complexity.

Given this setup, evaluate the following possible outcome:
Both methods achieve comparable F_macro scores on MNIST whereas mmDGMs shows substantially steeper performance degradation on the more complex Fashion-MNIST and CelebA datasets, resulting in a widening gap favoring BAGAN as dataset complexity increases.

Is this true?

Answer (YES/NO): NO